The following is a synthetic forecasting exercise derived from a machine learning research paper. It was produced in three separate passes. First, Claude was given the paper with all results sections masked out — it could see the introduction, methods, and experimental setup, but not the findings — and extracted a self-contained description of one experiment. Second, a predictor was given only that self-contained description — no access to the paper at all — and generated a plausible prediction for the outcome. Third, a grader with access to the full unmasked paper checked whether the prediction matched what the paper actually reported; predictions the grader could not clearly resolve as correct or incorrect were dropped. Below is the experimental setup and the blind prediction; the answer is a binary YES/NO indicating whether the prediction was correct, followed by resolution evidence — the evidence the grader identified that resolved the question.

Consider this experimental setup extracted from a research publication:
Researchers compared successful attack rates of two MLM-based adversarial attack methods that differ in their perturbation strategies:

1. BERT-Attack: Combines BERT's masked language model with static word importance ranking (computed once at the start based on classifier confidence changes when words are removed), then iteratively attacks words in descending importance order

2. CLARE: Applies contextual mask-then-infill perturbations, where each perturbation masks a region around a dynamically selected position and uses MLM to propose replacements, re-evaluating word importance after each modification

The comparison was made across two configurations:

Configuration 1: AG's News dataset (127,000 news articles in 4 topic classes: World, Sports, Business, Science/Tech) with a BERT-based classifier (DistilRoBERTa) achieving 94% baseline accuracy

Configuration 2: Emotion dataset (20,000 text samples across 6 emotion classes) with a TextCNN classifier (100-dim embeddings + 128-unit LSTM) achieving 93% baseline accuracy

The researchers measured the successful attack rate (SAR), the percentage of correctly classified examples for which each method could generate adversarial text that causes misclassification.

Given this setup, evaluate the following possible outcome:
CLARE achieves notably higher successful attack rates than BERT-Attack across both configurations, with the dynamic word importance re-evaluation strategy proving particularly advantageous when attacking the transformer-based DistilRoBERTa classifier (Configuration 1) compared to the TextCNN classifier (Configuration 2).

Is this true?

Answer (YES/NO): YES